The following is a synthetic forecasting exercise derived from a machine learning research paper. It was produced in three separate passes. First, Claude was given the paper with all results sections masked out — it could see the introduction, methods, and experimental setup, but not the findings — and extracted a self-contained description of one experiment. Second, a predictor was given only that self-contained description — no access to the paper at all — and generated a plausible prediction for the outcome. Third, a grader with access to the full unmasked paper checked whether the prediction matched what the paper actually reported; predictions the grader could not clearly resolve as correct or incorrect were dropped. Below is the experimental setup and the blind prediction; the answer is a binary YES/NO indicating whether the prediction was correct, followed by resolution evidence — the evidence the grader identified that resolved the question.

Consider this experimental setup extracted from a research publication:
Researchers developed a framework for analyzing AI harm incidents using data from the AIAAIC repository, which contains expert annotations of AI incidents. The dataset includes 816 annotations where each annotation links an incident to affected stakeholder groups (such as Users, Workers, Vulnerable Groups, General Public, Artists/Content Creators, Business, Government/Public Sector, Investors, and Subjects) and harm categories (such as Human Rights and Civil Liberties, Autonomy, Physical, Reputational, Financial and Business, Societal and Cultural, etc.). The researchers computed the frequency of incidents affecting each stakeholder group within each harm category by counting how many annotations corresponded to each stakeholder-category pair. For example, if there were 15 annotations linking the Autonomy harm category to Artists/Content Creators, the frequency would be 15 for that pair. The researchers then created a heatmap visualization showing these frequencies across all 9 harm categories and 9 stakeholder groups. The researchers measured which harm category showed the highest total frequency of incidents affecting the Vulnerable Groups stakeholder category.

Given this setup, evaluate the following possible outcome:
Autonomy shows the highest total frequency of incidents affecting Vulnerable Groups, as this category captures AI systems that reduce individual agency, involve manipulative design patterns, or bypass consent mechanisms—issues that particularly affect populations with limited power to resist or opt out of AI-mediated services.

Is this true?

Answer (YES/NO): NO